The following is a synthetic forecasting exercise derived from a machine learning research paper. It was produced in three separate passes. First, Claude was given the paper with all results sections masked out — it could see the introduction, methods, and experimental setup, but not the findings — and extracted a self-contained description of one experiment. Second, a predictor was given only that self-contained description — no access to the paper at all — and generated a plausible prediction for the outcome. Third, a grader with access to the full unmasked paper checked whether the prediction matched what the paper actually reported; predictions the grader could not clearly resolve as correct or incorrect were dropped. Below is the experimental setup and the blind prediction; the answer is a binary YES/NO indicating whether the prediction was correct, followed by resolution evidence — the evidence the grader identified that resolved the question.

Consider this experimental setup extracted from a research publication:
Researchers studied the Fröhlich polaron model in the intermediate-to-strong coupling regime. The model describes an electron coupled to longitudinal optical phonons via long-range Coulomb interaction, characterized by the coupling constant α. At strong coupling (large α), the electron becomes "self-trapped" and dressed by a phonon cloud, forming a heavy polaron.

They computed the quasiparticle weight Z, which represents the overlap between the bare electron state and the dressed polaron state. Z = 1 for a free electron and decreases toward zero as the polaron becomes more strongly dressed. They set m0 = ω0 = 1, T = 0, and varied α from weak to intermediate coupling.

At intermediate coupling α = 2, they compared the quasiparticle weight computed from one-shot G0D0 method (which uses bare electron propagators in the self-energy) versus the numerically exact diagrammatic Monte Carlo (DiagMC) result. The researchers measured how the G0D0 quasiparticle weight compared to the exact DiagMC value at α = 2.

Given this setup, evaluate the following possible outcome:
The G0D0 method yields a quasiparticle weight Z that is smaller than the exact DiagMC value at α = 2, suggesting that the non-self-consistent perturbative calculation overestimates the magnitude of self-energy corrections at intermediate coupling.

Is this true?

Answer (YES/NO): NO